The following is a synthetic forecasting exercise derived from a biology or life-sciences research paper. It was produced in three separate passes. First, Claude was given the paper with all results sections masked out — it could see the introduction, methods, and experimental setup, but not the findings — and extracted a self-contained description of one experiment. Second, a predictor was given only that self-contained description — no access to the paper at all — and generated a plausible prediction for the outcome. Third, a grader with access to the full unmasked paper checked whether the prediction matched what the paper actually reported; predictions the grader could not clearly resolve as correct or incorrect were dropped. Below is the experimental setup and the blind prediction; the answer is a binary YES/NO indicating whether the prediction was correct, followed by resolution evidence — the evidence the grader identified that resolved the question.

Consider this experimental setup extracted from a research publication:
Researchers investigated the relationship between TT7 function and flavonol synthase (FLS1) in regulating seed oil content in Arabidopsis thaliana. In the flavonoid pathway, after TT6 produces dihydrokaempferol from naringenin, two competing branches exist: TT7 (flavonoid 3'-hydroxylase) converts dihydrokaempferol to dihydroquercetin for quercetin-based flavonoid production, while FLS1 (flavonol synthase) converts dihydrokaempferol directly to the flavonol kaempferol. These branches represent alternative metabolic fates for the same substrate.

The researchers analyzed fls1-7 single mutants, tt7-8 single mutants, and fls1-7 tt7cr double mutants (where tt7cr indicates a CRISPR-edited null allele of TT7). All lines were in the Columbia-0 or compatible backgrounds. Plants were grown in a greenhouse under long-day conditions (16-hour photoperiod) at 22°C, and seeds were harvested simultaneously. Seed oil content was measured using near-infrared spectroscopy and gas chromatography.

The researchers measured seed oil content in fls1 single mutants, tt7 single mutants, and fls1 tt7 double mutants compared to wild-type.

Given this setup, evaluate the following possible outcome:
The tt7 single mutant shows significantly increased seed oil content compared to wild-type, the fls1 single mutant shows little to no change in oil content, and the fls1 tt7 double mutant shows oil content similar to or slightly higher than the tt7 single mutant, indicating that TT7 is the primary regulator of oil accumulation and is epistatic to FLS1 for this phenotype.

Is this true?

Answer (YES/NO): NO